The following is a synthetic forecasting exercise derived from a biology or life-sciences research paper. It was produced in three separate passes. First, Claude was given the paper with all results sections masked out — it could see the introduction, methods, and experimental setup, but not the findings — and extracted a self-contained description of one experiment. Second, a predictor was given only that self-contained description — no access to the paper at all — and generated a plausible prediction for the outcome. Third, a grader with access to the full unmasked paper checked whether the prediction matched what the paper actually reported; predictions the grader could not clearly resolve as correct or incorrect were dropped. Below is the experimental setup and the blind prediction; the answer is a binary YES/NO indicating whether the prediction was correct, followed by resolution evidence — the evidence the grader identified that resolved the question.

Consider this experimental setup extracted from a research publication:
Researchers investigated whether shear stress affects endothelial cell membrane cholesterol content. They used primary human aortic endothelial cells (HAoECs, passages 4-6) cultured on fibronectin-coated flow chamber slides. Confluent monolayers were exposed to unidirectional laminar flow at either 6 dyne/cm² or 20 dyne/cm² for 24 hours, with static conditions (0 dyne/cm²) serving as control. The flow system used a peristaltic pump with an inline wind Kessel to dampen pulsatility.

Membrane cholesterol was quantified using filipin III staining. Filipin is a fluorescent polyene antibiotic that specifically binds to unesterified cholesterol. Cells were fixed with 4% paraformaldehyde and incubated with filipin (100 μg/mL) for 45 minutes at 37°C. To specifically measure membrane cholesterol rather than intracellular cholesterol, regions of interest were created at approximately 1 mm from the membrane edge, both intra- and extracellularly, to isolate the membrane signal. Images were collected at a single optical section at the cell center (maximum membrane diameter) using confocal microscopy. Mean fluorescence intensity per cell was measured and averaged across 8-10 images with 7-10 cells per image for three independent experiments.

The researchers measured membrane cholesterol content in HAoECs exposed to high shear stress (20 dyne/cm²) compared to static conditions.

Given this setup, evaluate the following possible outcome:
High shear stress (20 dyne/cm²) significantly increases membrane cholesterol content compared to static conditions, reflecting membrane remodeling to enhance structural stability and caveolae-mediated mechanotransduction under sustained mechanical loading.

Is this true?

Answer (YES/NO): NO